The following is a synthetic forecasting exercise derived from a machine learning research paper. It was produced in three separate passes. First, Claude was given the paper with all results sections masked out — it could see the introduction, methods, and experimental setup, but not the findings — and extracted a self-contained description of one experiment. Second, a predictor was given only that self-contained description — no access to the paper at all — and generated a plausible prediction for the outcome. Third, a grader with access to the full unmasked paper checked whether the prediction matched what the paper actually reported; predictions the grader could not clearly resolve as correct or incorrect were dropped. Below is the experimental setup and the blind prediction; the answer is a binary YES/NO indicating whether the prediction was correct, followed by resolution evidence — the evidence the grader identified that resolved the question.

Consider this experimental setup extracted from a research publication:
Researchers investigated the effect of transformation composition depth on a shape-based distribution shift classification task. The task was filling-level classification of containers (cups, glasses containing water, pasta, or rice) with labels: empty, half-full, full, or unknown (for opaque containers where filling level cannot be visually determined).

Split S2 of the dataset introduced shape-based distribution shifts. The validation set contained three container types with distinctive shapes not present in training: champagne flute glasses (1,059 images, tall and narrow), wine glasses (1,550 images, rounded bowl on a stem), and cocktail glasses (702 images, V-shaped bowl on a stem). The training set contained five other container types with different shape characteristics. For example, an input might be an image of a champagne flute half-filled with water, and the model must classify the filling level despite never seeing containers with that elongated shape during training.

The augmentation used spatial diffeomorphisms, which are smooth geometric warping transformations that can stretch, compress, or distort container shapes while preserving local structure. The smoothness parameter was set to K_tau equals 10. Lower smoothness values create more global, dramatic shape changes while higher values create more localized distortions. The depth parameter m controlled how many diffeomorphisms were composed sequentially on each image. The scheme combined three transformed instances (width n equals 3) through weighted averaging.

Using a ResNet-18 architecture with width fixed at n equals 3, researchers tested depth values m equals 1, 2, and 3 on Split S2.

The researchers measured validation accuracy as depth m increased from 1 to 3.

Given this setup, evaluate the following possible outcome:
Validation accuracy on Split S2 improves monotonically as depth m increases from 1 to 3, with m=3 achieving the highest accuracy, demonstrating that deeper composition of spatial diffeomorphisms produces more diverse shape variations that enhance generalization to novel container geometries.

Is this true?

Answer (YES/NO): NO